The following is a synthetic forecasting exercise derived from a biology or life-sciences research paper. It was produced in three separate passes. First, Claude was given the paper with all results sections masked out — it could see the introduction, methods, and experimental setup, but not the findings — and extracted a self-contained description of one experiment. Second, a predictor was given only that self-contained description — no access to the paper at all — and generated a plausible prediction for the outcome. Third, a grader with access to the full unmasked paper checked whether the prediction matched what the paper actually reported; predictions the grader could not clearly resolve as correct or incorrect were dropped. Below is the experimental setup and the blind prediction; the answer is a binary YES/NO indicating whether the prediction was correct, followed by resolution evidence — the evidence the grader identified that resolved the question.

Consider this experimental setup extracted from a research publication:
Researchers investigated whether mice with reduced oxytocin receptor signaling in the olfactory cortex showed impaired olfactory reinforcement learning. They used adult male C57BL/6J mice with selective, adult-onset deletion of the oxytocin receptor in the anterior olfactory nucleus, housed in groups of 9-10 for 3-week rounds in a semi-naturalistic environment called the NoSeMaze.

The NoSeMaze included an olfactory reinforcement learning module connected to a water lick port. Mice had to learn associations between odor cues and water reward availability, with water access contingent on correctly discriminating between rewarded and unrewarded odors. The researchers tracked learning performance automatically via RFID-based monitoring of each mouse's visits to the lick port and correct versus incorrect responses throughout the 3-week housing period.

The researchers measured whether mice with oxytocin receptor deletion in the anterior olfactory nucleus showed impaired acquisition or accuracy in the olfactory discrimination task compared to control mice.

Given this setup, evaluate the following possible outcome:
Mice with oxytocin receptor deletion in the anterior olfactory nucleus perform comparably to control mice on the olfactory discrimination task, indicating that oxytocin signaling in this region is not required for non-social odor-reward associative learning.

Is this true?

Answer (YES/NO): YES